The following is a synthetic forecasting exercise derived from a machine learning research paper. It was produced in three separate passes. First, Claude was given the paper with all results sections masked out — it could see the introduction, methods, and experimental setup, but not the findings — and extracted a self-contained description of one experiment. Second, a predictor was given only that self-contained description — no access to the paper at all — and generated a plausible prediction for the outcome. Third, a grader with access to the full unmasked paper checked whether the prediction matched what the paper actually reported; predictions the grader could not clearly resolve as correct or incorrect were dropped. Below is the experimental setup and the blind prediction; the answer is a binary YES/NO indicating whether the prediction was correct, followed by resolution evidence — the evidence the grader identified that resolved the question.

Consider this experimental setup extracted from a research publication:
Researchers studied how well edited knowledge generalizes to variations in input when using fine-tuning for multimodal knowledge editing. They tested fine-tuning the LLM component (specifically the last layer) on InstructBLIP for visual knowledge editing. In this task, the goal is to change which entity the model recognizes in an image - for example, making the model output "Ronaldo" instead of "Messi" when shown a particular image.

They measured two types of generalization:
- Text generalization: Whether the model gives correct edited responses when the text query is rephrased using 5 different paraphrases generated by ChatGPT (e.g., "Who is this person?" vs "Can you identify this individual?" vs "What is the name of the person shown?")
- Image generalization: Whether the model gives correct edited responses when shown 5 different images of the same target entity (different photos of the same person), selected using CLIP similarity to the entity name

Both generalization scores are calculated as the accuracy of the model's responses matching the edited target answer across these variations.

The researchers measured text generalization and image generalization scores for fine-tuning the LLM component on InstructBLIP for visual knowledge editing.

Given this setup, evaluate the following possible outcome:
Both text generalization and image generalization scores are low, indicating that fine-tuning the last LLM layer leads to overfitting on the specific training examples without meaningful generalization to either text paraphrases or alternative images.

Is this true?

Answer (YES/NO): NO